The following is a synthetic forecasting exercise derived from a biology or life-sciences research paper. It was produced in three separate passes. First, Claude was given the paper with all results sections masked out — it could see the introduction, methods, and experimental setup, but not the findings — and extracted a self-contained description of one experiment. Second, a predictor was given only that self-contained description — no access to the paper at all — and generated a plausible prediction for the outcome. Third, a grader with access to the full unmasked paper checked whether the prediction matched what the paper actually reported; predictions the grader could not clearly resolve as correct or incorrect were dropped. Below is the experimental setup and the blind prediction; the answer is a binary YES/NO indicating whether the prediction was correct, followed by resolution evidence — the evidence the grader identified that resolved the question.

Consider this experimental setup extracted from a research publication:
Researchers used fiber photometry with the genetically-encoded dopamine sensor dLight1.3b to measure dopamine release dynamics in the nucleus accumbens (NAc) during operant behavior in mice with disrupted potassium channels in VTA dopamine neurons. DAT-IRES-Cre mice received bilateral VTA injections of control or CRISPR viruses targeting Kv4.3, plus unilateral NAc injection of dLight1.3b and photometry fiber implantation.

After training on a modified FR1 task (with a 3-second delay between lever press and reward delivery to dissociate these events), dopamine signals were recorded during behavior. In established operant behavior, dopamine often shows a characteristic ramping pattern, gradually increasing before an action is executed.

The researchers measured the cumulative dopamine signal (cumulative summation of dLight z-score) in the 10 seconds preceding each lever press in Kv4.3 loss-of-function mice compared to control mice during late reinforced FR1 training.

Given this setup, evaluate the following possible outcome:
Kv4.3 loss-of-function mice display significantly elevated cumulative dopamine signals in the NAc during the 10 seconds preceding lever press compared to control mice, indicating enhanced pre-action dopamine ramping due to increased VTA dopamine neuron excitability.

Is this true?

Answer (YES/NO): YES